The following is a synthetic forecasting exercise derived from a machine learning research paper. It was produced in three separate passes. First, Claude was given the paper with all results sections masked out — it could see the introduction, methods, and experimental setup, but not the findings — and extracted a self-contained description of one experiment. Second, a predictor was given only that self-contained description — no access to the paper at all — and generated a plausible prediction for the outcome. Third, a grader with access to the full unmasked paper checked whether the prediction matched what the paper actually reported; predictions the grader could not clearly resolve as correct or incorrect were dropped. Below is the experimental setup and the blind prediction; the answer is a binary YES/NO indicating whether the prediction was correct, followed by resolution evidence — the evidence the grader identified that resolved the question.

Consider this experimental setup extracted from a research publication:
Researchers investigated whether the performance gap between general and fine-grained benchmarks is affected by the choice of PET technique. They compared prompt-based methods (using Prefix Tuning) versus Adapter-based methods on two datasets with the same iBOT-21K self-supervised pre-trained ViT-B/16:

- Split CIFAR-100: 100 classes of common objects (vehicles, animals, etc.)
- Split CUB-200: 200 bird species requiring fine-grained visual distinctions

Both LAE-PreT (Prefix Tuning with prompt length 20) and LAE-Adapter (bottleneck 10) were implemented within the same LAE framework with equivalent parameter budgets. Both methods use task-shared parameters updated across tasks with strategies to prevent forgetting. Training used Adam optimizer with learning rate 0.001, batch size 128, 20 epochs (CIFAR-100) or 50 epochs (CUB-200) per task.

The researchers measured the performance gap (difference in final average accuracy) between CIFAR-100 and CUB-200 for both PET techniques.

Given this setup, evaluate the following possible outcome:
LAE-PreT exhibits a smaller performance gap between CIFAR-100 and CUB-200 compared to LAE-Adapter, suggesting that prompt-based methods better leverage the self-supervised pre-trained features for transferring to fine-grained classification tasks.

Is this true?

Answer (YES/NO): NO